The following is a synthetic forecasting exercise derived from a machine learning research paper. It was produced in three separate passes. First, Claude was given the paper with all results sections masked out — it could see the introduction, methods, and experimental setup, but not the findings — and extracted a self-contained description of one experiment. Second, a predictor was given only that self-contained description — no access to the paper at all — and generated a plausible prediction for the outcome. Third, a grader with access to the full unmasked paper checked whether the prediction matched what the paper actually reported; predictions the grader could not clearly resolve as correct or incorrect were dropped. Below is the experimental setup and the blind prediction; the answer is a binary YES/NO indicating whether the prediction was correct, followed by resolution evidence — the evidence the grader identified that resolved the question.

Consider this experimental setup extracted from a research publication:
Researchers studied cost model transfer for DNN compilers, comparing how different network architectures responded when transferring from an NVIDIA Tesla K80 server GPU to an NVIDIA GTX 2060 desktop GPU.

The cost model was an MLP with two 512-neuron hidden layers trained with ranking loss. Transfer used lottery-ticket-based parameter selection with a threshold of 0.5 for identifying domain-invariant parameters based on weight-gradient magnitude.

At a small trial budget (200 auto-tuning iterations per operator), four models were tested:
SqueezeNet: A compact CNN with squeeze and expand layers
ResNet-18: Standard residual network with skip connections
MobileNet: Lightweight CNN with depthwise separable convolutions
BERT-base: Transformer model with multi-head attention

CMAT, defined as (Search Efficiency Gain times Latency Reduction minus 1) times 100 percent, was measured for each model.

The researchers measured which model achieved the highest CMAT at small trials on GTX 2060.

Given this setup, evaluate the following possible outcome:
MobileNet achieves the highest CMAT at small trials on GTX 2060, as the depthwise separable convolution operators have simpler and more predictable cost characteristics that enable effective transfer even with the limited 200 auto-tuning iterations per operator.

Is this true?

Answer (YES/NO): YES